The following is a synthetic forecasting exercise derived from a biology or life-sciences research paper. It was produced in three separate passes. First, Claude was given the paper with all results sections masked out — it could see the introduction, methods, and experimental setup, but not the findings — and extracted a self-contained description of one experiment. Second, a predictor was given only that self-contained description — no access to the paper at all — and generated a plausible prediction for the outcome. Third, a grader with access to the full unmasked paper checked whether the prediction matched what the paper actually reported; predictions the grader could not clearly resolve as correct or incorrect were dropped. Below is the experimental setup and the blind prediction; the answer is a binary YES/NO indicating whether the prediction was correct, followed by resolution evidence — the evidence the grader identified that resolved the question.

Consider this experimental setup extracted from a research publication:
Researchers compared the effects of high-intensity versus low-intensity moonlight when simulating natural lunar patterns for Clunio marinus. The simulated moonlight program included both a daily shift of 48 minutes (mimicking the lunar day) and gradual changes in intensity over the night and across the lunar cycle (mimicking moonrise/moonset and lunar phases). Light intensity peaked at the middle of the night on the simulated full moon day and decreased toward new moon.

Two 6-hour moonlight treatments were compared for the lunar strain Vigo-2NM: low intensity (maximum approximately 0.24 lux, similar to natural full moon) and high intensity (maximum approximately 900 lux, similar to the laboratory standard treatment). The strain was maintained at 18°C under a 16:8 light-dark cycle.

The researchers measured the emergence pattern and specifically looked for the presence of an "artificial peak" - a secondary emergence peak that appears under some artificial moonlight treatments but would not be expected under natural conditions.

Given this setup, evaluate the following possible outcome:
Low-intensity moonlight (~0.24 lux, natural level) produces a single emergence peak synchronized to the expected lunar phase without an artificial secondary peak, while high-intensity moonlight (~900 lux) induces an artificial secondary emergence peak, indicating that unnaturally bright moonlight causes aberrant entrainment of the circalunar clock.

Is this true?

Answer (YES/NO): YES